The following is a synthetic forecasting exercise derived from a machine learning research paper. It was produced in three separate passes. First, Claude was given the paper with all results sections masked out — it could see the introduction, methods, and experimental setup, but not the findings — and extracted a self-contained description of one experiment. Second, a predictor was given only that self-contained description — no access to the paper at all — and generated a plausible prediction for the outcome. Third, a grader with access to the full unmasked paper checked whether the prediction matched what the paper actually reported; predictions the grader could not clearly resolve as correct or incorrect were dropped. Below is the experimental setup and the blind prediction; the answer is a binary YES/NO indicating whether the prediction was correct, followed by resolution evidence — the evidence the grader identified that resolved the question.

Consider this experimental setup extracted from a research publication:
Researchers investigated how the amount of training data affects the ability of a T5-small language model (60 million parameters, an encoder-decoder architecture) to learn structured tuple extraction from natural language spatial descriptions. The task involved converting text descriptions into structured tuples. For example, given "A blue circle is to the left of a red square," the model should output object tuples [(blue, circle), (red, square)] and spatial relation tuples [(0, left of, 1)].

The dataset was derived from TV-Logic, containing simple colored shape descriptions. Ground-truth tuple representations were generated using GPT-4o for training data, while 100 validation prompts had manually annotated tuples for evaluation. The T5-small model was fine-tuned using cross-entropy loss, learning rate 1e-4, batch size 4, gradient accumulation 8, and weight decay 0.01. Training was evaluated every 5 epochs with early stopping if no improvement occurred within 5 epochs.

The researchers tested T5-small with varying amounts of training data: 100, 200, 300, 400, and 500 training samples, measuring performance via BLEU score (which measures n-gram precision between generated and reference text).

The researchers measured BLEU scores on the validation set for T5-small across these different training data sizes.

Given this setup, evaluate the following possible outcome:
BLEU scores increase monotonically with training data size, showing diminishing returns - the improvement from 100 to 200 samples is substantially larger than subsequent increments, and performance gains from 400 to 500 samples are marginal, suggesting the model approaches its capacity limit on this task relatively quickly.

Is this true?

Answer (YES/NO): YES